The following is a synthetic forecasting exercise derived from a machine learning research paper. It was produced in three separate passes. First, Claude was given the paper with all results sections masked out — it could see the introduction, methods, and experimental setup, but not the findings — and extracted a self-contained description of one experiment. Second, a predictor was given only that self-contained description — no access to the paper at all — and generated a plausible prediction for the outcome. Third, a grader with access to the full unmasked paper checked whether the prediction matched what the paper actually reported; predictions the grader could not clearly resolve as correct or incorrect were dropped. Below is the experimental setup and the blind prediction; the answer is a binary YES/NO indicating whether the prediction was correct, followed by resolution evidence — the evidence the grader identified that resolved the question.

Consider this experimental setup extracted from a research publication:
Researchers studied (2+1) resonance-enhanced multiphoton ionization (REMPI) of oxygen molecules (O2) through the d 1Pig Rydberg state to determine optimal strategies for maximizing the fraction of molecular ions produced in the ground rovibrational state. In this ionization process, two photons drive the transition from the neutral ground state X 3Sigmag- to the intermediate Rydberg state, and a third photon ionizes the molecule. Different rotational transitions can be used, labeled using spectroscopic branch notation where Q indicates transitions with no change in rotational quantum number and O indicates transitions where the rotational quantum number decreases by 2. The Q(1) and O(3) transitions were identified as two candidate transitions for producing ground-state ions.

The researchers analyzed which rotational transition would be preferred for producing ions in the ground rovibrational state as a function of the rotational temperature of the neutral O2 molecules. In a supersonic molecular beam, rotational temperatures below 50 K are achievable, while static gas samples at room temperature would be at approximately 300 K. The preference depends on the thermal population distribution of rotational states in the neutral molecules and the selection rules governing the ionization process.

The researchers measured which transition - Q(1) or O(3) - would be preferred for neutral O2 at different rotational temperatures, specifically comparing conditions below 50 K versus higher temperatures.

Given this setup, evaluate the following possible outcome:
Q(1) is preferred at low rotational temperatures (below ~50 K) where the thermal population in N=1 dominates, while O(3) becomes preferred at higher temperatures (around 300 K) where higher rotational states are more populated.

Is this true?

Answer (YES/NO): YES